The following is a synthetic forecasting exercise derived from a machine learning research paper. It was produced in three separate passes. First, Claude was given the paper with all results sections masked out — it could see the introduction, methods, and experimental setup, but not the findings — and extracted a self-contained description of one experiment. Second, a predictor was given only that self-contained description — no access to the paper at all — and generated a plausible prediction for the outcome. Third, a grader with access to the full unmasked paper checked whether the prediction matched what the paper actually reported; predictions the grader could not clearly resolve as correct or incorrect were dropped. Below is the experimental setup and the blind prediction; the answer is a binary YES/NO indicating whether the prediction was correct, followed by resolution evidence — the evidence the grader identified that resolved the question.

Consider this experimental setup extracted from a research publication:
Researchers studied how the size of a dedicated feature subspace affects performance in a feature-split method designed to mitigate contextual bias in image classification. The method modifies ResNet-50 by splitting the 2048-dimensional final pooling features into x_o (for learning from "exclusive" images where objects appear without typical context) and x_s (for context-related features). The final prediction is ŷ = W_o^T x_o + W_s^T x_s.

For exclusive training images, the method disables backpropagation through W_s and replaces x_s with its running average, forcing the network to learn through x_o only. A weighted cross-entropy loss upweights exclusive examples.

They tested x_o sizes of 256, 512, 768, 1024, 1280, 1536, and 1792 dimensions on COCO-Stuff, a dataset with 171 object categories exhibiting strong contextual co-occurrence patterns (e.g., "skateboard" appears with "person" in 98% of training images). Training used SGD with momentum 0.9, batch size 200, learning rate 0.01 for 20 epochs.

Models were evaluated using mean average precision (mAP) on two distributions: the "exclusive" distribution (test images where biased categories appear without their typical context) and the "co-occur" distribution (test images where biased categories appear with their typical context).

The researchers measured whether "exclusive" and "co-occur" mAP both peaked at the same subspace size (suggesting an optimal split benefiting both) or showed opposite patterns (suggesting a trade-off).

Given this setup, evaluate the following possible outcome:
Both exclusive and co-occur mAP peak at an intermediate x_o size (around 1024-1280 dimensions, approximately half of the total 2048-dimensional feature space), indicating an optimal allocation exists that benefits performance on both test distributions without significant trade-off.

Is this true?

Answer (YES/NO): NO